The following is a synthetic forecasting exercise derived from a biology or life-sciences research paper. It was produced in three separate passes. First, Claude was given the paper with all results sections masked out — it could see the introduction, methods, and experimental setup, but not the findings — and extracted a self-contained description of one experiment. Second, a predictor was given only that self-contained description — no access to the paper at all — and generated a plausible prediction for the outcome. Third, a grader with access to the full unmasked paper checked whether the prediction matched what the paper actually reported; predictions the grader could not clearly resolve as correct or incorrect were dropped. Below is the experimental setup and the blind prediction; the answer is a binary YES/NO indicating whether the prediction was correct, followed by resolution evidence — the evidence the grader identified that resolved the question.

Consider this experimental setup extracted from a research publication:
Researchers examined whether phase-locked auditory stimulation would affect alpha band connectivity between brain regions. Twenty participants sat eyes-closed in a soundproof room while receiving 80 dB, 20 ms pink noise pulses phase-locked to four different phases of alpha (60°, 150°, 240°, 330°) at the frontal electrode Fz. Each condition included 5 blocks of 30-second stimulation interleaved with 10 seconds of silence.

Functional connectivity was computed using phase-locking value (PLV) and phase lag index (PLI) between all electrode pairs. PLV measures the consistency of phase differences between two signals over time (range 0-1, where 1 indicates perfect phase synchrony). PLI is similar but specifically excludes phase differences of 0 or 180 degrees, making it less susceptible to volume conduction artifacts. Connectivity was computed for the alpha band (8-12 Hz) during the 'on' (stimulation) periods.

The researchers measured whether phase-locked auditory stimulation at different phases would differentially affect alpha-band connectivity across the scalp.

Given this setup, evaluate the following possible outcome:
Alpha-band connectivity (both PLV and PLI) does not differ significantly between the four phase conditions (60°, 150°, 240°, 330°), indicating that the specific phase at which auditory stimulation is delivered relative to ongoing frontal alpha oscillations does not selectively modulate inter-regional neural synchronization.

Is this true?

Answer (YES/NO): NO